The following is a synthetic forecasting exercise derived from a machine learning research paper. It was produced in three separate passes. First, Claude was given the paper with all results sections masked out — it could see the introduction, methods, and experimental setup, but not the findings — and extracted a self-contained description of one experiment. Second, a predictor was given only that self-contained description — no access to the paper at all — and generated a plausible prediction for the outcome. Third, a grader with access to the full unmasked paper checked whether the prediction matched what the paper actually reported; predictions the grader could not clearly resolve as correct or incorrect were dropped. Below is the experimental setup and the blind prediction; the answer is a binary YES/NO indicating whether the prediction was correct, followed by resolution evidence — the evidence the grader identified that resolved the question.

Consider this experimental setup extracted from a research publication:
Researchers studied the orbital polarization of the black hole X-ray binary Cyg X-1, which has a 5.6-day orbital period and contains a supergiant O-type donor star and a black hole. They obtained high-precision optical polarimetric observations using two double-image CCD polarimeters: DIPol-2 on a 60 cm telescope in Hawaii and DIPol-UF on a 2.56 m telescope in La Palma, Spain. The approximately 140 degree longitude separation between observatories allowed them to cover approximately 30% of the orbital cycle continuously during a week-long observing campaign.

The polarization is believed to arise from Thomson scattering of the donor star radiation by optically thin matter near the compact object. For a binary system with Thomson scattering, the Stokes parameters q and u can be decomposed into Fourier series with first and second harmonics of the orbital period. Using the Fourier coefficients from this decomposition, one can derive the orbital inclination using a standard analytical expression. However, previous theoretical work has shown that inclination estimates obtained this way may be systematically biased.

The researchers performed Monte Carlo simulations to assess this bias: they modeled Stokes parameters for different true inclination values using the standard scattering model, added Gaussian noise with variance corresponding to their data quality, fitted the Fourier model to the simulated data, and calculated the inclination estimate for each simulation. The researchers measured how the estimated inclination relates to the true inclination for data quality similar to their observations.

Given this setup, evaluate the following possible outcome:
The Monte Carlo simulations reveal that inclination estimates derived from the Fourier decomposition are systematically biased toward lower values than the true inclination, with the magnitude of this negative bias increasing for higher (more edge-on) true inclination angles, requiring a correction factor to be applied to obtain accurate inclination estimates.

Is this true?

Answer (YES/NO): NO